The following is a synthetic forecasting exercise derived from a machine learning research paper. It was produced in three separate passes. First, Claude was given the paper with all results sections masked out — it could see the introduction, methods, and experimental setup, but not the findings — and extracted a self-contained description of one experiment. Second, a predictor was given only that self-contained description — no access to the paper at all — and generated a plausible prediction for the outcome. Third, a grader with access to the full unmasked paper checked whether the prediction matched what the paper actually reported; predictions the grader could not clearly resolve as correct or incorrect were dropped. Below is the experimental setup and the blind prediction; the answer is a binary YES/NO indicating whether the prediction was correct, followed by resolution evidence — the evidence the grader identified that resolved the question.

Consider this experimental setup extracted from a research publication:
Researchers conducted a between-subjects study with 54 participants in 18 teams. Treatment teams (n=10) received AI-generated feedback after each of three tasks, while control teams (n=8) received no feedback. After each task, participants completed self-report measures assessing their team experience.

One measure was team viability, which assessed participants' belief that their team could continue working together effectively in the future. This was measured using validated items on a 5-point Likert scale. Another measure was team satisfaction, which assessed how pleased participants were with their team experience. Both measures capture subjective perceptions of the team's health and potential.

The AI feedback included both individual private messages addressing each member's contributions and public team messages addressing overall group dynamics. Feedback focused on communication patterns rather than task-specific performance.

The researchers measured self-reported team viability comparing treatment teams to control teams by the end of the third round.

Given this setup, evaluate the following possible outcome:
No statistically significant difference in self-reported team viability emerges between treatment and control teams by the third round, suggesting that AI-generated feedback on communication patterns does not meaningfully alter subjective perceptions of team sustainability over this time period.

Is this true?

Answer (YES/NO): YES